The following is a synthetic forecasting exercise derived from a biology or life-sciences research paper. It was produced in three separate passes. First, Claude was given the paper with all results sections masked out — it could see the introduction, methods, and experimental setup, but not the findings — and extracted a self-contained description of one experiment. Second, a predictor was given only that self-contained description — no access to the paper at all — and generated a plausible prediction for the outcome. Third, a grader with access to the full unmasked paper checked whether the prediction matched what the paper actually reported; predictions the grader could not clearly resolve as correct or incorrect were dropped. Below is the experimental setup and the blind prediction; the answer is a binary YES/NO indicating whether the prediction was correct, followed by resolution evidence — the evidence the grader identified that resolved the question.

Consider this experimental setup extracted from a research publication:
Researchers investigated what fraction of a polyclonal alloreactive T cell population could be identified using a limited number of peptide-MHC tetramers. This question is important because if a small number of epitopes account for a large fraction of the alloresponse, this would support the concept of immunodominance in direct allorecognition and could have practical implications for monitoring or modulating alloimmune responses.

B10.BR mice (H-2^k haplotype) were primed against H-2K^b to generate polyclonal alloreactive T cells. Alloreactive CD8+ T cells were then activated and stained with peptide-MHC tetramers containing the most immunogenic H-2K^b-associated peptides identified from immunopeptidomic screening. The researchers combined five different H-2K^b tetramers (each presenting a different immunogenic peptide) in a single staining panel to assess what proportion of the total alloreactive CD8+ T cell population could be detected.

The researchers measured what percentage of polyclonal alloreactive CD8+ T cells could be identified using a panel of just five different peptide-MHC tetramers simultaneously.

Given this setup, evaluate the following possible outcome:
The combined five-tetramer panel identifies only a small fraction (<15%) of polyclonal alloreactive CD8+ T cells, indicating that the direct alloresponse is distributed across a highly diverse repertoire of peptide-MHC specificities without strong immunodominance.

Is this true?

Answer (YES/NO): NO